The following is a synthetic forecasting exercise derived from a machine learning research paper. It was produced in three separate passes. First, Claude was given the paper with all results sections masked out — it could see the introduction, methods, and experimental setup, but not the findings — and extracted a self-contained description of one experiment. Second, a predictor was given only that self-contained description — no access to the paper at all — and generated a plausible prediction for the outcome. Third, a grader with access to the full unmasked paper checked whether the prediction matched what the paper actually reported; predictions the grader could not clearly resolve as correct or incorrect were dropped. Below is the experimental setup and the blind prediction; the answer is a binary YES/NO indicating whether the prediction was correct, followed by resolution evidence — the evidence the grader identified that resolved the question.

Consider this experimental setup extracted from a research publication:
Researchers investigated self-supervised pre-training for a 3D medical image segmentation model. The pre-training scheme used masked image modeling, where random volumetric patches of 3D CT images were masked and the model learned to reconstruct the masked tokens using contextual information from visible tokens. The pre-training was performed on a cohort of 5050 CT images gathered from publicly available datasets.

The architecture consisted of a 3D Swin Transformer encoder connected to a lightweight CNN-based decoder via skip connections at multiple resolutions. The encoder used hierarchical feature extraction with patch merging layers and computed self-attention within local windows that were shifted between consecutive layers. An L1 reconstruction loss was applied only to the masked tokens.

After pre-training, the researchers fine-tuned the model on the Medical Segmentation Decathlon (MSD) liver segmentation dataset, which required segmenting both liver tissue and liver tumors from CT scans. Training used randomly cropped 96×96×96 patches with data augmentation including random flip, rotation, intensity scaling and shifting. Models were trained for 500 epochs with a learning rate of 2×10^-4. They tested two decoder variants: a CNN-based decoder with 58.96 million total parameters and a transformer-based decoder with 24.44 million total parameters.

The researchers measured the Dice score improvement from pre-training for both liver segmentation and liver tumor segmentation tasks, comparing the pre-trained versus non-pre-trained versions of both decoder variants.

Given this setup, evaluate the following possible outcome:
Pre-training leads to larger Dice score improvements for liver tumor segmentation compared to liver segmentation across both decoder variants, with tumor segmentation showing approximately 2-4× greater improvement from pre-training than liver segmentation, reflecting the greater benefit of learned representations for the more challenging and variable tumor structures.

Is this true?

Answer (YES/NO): YES